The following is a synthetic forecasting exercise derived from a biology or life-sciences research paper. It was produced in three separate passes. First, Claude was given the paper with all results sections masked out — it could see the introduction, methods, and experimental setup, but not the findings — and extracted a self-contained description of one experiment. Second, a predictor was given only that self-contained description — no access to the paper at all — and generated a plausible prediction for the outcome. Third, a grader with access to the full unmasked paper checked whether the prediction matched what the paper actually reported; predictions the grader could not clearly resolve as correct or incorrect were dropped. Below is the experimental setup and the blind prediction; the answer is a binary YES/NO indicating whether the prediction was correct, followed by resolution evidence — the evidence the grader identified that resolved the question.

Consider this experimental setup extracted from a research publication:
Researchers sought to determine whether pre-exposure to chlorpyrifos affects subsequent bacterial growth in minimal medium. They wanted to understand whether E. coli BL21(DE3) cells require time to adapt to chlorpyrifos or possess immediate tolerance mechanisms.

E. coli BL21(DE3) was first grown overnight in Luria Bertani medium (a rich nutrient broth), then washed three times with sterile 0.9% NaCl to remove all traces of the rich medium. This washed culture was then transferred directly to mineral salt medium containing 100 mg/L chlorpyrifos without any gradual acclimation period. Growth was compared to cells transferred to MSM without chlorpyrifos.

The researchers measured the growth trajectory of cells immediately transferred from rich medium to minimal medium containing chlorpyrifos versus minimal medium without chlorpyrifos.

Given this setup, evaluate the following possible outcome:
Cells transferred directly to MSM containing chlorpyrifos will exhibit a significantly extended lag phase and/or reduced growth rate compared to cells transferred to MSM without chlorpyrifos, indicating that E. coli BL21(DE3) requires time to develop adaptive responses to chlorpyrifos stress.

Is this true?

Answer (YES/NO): NO